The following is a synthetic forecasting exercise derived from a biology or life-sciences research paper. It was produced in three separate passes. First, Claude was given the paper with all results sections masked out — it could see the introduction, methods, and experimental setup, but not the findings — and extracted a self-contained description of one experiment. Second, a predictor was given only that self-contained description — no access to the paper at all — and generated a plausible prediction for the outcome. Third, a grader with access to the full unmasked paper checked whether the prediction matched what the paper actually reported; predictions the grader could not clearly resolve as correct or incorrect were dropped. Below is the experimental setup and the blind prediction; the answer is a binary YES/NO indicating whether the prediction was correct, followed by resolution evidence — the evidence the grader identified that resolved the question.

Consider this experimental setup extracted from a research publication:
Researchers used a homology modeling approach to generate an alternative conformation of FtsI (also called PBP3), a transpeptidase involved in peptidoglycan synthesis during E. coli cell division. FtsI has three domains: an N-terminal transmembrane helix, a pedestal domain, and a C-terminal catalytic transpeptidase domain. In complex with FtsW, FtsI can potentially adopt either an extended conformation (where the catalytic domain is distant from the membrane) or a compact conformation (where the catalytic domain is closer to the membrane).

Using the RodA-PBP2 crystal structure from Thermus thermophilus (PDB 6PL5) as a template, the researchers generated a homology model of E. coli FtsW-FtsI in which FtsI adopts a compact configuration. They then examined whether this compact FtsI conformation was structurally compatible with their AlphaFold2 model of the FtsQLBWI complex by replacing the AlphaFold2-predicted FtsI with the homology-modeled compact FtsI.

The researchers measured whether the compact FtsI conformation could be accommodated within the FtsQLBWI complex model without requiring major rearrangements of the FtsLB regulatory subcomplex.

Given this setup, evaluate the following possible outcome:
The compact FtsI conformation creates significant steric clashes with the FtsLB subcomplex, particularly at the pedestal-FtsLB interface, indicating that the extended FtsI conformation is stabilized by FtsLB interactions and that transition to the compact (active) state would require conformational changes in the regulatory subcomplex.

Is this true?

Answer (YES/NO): NO